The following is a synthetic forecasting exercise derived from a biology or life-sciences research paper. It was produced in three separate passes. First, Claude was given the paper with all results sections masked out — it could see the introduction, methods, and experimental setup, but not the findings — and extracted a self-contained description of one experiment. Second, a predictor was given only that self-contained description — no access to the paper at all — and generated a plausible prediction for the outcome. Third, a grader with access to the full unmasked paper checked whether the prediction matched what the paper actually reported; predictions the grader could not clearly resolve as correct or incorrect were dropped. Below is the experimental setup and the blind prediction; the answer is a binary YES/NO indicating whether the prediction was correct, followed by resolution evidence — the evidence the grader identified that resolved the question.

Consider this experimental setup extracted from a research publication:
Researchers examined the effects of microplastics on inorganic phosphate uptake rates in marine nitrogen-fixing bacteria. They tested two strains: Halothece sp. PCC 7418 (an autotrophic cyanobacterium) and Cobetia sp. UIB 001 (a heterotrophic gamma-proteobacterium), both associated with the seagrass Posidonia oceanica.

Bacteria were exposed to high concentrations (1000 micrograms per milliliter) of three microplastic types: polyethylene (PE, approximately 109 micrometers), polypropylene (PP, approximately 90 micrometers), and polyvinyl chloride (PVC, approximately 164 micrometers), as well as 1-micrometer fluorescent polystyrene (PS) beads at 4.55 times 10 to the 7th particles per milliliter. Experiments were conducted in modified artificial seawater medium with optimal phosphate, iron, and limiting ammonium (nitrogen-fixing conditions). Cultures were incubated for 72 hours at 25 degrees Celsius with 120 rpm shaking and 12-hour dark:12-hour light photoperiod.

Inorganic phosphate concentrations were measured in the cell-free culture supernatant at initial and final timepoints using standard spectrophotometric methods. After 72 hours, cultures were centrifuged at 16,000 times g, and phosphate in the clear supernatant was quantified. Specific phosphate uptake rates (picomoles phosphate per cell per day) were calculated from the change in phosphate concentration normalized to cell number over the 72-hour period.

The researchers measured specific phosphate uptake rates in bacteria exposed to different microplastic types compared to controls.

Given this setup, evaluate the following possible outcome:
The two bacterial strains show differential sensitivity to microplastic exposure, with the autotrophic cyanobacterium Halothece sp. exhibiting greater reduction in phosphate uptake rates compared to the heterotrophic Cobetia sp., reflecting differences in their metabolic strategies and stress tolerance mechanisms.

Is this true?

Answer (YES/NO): YES